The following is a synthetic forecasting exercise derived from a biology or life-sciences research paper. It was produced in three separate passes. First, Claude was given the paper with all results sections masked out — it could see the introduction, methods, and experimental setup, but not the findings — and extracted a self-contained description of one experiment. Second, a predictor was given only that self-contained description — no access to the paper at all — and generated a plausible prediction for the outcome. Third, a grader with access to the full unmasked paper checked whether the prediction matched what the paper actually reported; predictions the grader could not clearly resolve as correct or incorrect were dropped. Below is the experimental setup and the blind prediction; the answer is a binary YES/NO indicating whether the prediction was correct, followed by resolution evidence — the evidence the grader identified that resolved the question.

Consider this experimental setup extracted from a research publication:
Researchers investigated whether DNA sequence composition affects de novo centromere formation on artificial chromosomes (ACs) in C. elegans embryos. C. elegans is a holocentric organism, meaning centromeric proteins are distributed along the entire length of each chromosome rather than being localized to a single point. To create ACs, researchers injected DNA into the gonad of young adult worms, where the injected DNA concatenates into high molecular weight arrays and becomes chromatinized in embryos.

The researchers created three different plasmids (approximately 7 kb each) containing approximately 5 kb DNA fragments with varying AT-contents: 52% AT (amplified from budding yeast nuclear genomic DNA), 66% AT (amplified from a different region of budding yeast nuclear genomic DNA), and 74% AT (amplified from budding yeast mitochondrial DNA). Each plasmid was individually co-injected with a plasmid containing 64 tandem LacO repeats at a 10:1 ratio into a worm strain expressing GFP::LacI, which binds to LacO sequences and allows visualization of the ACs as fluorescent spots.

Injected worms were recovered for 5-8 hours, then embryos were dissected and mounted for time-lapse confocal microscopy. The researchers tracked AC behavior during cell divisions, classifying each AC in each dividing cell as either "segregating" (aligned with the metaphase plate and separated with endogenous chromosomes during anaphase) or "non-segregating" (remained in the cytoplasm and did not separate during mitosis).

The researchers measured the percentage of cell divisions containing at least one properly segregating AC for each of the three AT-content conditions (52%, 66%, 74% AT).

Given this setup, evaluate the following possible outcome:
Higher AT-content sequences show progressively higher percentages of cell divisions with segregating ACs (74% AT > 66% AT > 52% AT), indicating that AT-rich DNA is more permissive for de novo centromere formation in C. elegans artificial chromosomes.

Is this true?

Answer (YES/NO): NO